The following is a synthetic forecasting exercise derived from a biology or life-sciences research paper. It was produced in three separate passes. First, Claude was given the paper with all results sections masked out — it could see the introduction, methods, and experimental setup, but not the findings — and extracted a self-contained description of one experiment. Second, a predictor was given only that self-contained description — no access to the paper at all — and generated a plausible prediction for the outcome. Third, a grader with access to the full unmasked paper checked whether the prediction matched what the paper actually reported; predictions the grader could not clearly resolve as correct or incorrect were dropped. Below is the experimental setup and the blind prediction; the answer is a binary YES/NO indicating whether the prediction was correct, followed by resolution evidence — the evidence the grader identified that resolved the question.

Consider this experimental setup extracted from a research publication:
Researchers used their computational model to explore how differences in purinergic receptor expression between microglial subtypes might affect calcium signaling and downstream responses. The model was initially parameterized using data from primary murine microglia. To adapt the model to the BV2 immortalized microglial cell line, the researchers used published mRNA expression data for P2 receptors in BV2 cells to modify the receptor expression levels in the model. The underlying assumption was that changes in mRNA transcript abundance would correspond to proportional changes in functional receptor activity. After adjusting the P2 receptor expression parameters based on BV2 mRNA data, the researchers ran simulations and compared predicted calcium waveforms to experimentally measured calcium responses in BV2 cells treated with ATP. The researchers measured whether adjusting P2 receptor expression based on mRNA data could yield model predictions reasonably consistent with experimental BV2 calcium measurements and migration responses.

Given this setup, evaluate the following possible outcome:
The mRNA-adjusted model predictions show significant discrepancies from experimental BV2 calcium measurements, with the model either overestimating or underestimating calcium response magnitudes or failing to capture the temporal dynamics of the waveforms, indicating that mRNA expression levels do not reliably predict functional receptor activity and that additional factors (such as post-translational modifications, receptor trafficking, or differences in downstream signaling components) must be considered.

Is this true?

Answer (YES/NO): NO